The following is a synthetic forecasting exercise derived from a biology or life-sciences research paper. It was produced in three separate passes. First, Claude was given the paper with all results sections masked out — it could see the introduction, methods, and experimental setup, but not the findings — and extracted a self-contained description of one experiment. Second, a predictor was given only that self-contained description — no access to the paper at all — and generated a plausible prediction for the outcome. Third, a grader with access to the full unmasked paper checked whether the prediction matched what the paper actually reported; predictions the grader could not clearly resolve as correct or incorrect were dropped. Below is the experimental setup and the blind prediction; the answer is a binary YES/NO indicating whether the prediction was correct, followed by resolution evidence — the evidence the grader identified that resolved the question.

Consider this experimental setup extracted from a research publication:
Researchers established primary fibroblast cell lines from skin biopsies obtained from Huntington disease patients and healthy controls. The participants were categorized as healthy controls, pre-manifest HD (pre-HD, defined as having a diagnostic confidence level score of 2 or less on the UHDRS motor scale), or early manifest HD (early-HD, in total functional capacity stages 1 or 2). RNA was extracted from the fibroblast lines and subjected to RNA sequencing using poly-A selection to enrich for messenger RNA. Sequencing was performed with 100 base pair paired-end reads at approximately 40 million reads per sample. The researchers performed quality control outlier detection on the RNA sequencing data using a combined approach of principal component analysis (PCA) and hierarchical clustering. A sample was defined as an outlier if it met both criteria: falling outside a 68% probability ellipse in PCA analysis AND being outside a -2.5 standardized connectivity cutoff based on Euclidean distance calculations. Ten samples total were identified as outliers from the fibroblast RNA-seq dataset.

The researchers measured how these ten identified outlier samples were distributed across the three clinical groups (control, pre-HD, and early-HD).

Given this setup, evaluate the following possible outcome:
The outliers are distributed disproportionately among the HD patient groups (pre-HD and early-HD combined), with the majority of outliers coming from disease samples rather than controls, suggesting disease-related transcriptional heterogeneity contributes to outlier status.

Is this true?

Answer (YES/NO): NO